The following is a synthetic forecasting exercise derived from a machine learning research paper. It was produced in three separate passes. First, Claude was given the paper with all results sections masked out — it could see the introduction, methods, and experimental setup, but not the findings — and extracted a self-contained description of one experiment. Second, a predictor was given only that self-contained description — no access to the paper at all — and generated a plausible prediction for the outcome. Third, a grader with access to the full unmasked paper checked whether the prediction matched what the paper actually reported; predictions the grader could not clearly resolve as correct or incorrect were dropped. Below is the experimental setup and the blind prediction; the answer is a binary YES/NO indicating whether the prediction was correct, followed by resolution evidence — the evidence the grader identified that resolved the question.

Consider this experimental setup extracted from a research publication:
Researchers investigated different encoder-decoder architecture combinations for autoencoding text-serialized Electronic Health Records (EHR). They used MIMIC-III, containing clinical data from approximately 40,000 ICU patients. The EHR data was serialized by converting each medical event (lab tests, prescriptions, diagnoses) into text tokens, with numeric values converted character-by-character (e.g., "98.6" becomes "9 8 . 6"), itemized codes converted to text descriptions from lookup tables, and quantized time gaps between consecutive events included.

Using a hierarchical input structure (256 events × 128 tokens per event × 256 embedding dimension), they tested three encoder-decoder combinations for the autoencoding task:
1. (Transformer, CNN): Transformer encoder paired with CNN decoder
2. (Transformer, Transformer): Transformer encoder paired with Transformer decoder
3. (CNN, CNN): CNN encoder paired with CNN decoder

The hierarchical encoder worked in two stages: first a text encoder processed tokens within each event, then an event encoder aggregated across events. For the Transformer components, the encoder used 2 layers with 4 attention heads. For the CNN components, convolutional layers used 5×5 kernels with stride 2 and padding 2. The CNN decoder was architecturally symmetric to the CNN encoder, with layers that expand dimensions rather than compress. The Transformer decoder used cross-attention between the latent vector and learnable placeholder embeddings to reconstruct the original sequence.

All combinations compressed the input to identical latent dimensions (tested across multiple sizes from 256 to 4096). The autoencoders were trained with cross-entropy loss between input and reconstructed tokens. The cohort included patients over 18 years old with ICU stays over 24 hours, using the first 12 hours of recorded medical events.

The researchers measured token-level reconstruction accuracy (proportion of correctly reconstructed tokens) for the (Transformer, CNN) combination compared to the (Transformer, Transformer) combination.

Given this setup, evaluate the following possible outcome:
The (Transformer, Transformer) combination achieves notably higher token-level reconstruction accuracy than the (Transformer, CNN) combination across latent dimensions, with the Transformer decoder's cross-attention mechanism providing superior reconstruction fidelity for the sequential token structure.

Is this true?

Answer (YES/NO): NO